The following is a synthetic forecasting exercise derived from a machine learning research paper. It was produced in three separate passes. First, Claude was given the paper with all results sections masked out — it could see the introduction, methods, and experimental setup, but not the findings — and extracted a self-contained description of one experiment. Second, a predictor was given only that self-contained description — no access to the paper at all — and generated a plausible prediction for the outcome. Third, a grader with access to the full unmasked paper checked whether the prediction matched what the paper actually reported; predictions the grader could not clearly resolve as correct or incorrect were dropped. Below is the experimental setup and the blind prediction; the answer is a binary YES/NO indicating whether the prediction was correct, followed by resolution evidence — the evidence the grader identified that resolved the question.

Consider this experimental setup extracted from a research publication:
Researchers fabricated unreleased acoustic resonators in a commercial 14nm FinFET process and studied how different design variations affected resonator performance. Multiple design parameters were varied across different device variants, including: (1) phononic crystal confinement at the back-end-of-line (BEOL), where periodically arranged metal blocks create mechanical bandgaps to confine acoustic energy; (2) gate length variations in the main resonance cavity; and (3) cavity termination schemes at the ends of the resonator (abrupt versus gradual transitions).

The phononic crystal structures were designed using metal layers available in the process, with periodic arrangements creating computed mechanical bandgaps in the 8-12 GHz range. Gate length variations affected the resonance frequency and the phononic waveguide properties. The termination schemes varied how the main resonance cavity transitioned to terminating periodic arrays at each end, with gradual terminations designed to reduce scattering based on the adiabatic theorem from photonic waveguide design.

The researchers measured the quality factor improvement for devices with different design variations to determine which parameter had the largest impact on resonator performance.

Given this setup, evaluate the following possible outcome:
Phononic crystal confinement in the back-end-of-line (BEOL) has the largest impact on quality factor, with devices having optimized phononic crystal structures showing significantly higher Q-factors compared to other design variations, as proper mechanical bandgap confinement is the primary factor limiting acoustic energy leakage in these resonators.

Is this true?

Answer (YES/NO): YES